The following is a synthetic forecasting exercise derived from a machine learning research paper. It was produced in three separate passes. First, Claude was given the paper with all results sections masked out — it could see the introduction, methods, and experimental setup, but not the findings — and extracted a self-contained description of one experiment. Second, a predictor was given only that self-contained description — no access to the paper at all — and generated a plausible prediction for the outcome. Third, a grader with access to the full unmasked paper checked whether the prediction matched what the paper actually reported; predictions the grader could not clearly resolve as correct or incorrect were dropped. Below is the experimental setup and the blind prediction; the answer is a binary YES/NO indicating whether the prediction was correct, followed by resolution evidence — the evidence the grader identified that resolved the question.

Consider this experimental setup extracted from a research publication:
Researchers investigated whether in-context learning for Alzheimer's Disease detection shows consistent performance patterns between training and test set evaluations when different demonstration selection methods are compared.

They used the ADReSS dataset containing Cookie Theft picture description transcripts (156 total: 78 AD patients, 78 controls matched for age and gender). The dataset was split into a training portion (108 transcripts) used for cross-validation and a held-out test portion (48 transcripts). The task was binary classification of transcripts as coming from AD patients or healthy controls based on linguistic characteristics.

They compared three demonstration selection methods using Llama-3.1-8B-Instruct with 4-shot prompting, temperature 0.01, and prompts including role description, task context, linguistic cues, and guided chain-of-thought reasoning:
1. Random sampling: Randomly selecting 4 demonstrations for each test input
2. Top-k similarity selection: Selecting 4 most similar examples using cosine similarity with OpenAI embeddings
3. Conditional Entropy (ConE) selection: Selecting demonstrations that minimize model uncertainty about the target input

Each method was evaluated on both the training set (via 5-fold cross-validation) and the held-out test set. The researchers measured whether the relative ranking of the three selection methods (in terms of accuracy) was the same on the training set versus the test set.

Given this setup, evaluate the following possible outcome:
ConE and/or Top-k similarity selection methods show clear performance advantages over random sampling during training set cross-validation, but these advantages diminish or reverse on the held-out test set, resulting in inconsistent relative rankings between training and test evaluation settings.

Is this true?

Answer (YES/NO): NO